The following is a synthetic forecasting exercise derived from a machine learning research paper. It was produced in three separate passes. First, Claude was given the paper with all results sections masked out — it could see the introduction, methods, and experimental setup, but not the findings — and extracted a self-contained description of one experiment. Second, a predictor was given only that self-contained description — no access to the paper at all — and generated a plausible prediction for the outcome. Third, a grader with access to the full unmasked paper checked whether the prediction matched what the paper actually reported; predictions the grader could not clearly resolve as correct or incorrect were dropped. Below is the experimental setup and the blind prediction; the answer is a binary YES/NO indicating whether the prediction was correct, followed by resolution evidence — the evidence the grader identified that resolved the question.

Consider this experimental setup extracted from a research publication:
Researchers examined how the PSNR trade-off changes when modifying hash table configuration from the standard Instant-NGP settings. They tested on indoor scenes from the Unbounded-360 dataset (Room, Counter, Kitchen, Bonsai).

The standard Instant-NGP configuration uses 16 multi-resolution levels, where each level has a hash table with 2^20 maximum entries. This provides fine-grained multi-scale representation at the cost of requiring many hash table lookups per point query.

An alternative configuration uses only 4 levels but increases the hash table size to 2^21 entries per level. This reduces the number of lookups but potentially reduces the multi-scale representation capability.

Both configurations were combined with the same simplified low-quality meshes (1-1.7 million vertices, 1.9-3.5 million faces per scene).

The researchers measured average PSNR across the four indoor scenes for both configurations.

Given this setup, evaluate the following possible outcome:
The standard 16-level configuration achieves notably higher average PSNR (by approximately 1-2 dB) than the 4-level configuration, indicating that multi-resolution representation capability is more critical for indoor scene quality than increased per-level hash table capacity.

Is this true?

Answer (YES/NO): NO